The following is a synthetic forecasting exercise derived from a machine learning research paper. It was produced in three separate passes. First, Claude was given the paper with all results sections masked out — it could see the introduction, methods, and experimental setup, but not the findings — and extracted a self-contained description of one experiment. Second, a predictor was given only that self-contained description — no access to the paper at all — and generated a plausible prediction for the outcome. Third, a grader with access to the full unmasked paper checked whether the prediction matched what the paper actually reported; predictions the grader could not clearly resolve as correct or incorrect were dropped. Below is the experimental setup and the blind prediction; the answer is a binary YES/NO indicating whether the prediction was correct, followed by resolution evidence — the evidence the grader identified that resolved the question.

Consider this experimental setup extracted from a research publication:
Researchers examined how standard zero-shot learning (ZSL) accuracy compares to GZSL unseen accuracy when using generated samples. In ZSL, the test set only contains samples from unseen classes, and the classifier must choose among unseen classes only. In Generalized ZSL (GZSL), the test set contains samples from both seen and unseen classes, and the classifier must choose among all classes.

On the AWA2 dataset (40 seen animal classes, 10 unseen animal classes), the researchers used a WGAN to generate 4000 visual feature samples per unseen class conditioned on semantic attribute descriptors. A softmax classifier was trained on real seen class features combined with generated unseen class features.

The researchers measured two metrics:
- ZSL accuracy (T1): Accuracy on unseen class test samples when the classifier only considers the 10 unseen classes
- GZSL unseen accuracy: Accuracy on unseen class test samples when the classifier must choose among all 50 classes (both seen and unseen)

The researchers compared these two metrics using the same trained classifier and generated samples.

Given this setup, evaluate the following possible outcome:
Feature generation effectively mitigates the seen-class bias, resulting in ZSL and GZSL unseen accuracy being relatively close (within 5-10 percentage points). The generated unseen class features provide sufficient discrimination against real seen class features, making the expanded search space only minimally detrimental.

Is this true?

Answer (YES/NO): NO